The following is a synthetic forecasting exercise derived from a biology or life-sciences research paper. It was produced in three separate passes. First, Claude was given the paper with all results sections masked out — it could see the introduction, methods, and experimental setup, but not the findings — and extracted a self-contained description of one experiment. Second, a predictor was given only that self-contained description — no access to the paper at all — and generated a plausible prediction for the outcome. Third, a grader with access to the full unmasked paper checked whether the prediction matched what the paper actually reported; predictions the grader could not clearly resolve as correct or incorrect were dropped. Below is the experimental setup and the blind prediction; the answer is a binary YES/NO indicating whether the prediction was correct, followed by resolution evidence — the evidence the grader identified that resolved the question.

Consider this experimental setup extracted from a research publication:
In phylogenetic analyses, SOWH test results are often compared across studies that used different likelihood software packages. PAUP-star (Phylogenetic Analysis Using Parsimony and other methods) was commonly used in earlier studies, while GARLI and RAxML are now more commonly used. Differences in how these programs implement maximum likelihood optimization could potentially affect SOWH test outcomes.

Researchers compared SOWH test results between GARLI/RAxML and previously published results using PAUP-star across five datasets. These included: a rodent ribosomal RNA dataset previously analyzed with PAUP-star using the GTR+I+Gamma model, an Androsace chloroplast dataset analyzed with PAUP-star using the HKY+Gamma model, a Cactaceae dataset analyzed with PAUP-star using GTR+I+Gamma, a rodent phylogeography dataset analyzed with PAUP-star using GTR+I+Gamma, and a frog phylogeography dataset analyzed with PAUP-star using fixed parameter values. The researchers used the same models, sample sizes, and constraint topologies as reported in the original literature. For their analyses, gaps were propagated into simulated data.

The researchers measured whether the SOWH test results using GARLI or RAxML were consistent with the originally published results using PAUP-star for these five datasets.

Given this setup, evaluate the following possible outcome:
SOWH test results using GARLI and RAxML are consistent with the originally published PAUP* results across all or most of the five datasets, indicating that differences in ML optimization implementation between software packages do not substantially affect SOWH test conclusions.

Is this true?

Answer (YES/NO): NO